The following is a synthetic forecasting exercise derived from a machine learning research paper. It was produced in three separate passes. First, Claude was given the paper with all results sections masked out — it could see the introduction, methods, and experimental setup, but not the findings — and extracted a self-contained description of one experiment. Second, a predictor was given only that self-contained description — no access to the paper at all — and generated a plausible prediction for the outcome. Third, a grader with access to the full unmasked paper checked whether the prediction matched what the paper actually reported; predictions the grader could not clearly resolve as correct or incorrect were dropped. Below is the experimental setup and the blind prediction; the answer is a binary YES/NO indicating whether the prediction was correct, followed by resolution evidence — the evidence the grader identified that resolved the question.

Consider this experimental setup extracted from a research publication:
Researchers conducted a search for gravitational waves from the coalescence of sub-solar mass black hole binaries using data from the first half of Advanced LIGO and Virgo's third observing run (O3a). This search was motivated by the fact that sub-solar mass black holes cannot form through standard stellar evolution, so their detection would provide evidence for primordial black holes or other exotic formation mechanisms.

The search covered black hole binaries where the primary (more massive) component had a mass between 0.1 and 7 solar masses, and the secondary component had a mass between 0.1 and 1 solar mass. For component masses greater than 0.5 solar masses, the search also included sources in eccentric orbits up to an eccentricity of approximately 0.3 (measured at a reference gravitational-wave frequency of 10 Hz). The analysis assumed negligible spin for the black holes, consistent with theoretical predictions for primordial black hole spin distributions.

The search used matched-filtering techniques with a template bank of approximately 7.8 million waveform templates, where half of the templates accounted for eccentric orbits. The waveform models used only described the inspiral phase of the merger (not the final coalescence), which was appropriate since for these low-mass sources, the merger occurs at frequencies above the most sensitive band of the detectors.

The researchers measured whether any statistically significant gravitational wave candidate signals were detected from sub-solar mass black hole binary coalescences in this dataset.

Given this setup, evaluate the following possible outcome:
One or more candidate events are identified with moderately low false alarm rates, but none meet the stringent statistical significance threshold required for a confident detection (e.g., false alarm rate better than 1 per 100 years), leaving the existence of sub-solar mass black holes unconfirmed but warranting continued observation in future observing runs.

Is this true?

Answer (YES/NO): YES